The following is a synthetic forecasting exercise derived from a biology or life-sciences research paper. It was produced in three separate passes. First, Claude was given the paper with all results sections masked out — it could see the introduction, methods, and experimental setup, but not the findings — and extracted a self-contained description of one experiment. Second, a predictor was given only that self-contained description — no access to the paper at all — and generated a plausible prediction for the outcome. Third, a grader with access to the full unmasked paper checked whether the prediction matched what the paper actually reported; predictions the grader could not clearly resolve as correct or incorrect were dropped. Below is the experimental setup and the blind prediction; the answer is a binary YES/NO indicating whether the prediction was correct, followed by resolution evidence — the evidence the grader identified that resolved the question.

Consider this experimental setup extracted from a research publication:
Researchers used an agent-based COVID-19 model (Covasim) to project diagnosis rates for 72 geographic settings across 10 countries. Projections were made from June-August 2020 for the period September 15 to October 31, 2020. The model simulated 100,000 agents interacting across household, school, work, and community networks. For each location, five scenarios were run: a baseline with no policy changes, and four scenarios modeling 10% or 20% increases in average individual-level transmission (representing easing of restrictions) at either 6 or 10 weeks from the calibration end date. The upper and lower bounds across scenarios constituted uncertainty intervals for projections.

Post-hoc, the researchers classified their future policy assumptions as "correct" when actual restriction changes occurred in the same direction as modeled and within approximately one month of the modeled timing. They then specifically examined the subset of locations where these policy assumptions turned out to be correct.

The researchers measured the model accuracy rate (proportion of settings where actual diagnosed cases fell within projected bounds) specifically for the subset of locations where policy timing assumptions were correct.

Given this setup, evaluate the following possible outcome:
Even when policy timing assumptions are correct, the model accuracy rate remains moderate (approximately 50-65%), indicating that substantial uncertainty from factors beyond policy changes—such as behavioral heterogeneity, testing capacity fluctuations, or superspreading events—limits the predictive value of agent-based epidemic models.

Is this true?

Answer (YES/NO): NO